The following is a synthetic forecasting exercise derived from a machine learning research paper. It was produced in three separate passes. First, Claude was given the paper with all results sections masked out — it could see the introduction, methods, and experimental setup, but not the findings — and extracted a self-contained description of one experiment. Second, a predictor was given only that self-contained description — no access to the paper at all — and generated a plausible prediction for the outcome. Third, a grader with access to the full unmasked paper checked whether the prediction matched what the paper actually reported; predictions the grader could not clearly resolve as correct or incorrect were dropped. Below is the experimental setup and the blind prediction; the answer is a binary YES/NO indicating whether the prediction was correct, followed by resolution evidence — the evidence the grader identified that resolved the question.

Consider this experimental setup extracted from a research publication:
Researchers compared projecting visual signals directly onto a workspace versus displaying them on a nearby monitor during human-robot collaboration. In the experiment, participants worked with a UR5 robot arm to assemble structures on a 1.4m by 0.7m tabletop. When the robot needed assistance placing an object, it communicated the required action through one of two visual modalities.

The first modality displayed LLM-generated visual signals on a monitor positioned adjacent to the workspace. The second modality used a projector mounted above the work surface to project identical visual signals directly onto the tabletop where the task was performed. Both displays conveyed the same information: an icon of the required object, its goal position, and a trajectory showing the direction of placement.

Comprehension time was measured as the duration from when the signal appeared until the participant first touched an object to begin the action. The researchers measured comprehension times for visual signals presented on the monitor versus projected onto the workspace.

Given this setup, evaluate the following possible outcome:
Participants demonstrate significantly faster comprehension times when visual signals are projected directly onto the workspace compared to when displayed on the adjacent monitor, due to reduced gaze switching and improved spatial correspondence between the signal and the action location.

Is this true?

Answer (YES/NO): YES